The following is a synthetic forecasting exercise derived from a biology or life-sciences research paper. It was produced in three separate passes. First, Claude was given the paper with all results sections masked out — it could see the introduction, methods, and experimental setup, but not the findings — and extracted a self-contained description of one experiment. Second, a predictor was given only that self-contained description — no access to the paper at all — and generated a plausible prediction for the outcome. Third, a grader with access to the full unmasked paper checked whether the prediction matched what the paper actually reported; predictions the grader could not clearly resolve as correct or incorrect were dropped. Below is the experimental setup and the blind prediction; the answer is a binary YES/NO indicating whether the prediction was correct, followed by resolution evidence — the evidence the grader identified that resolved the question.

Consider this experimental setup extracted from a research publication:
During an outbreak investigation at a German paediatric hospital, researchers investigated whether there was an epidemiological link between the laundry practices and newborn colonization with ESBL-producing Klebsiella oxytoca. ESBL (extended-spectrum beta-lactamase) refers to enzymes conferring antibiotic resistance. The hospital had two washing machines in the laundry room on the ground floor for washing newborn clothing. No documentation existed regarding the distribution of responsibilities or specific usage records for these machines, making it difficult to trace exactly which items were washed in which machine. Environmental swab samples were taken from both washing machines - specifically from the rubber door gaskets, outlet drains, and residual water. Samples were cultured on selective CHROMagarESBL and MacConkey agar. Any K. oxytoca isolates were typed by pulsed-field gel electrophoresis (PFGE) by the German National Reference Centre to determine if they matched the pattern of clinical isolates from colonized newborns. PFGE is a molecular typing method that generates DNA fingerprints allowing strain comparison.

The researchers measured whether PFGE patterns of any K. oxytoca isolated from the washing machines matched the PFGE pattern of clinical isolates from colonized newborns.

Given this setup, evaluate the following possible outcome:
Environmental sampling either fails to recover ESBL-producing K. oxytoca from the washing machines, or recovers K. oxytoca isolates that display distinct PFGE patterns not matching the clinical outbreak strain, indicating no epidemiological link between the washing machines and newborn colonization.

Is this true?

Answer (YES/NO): NO